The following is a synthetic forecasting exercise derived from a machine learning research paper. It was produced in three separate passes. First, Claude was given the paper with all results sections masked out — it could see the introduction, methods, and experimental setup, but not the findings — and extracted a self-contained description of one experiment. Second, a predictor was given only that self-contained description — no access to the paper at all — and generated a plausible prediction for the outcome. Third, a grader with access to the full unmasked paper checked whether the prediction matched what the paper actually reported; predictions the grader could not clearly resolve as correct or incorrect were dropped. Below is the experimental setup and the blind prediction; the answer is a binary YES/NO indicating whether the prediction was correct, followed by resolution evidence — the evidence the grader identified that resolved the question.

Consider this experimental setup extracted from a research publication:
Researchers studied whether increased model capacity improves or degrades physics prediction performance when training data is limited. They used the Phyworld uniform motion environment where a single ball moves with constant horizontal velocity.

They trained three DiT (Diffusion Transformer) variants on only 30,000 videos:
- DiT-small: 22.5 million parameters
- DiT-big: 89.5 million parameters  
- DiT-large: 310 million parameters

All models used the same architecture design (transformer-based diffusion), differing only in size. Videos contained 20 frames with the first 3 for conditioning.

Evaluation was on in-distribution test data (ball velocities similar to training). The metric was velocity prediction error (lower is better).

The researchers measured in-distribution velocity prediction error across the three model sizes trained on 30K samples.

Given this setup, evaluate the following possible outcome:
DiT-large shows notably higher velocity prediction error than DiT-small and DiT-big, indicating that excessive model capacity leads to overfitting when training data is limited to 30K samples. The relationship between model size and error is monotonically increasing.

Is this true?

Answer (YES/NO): NO